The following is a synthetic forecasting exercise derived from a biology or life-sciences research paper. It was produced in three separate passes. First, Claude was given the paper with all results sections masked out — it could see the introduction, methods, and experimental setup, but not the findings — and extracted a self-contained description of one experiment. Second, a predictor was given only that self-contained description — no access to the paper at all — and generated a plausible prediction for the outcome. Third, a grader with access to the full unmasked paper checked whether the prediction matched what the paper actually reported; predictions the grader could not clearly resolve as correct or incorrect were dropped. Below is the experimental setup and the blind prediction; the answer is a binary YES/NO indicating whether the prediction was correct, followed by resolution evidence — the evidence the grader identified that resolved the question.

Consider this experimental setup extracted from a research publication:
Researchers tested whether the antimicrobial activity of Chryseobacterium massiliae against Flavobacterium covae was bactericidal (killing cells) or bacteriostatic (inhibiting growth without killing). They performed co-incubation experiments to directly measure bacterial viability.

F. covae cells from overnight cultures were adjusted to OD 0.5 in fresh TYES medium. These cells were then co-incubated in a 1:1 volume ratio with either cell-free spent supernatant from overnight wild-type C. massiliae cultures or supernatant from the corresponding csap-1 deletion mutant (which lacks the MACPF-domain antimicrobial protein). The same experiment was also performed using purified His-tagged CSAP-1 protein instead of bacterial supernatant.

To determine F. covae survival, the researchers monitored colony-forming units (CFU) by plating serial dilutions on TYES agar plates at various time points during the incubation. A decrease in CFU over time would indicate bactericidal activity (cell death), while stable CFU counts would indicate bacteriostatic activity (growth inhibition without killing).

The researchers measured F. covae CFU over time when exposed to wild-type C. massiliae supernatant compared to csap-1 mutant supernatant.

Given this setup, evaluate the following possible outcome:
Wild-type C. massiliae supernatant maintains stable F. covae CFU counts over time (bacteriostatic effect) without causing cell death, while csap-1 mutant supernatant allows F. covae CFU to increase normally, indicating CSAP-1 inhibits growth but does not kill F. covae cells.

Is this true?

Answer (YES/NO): NO